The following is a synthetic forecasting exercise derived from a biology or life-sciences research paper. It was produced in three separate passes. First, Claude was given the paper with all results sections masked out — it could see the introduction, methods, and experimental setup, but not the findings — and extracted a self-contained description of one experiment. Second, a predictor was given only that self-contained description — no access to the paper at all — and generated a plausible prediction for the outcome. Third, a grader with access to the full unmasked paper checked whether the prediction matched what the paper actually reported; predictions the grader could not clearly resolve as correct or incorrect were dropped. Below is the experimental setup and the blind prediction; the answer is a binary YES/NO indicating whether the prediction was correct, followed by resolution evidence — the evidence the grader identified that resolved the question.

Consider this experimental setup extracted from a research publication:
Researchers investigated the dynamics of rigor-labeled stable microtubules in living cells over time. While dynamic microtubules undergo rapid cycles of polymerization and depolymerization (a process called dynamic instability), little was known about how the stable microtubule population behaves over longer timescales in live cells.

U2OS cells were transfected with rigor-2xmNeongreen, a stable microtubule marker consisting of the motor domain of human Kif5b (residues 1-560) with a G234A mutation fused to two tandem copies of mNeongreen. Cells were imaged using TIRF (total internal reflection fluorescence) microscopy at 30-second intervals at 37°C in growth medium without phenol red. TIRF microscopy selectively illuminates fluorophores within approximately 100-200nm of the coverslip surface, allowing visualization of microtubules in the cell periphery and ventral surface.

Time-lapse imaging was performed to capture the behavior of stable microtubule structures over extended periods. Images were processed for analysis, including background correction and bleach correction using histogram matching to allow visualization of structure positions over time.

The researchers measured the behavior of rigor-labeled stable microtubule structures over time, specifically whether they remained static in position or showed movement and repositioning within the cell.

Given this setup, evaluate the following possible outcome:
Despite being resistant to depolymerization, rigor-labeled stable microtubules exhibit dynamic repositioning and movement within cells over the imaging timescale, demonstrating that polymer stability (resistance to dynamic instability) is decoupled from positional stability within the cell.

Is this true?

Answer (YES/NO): YES